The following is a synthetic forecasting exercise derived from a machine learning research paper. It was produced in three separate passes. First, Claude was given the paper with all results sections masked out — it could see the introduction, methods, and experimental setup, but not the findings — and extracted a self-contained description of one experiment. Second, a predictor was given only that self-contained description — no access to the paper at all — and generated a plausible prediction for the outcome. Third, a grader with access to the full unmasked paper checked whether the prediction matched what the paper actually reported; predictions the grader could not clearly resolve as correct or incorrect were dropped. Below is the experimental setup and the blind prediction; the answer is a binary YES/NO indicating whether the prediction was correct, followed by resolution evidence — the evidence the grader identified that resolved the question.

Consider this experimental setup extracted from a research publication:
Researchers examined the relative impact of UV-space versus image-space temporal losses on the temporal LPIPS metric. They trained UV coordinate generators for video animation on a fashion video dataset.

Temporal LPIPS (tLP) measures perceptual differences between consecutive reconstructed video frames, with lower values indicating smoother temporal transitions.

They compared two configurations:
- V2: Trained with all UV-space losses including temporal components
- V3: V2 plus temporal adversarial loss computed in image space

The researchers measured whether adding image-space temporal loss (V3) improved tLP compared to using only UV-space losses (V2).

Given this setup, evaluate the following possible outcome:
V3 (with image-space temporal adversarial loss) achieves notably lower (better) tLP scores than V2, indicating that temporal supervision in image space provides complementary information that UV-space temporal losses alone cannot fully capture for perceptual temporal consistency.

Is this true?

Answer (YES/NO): NO